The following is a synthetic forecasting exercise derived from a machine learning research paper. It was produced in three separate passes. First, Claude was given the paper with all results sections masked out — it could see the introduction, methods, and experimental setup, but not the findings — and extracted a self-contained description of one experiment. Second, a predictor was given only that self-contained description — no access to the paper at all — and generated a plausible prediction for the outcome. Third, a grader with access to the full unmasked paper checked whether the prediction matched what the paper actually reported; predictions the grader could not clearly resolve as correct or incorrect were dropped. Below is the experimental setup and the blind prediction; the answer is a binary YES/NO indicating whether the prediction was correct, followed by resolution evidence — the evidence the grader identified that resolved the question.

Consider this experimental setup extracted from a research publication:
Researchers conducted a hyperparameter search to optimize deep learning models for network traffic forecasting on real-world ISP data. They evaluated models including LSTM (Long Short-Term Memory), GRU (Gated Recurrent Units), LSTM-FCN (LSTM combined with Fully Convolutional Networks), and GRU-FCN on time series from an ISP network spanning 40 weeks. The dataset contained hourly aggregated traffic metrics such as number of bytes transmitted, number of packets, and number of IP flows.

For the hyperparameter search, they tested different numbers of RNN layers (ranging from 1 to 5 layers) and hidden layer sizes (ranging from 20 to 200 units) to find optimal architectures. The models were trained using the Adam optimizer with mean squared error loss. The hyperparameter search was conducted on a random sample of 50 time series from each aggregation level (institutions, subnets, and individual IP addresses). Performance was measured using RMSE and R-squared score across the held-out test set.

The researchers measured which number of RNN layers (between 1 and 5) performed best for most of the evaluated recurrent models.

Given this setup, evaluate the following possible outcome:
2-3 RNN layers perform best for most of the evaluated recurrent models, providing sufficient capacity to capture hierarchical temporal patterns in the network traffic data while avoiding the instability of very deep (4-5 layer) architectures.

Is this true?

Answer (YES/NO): NO